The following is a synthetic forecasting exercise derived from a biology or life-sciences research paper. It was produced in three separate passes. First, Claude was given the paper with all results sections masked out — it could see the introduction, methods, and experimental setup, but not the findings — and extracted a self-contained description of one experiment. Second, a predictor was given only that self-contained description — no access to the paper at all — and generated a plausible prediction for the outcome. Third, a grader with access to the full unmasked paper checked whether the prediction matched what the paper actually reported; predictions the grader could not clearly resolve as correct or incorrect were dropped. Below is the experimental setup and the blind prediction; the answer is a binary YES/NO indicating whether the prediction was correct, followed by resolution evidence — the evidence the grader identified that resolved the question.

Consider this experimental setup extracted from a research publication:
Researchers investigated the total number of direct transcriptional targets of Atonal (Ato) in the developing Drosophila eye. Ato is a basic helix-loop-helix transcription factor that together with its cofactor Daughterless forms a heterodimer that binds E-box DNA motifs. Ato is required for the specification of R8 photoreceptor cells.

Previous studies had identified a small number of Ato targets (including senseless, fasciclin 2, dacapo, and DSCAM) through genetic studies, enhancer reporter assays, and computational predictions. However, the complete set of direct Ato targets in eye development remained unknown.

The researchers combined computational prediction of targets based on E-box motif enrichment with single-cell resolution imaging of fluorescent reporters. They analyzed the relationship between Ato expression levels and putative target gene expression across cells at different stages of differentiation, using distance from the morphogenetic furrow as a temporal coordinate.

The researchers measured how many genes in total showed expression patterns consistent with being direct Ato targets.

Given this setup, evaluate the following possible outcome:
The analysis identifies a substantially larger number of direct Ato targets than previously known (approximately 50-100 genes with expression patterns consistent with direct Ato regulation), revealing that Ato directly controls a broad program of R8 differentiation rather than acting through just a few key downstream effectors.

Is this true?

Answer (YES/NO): NO